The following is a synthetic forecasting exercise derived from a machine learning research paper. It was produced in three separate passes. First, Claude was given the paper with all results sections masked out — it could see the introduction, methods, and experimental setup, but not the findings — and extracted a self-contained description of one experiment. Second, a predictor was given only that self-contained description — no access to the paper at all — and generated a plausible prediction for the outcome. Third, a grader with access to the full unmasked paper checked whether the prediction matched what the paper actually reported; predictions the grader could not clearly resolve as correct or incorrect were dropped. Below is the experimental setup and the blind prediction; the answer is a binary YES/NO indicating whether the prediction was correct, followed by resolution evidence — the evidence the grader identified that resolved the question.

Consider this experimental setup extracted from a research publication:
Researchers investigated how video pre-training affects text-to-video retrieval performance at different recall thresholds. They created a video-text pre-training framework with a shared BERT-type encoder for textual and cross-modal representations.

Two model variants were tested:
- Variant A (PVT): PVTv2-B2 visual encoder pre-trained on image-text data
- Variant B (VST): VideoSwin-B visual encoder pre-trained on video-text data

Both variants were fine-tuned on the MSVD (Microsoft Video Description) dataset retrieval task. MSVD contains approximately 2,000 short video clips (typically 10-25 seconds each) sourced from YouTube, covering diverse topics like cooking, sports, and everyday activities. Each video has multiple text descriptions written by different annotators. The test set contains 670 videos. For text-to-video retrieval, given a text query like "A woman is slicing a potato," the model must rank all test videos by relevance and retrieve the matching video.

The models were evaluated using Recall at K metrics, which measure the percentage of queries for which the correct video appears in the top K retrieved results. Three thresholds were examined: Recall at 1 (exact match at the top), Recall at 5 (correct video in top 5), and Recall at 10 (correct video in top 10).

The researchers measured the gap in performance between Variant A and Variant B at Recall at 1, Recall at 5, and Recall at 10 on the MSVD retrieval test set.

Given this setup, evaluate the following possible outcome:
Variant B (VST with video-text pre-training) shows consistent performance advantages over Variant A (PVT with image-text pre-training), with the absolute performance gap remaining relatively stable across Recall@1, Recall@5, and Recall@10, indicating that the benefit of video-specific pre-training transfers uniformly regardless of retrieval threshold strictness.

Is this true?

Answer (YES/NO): NO